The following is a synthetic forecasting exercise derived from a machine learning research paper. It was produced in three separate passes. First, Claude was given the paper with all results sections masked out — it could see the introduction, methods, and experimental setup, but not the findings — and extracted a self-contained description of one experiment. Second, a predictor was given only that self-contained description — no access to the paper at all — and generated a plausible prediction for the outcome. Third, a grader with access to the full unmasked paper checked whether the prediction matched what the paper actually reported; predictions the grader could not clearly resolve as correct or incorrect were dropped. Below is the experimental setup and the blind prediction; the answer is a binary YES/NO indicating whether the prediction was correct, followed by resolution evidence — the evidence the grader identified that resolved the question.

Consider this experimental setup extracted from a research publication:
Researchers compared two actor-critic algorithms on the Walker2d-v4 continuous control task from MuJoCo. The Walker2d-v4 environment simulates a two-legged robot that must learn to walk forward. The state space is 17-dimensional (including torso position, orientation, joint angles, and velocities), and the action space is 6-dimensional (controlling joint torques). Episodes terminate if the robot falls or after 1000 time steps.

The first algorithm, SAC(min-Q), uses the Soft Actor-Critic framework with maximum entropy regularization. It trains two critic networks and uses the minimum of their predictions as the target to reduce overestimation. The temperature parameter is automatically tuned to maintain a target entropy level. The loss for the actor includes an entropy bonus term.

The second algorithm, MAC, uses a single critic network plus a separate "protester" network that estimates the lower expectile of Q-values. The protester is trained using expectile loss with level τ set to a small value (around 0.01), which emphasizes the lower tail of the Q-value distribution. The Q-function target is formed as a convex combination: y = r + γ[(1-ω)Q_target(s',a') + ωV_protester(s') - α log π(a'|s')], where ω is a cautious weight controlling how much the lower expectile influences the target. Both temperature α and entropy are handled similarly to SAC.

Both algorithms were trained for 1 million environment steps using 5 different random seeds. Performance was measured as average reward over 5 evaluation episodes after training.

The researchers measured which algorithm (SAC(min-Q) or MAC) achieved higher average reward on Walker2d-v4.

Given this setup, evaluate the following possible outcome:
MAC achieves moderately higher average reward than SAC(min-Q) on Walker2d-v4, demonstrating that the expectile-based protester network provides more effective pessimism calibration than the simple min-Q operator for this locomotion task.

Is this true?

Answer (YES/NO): NO